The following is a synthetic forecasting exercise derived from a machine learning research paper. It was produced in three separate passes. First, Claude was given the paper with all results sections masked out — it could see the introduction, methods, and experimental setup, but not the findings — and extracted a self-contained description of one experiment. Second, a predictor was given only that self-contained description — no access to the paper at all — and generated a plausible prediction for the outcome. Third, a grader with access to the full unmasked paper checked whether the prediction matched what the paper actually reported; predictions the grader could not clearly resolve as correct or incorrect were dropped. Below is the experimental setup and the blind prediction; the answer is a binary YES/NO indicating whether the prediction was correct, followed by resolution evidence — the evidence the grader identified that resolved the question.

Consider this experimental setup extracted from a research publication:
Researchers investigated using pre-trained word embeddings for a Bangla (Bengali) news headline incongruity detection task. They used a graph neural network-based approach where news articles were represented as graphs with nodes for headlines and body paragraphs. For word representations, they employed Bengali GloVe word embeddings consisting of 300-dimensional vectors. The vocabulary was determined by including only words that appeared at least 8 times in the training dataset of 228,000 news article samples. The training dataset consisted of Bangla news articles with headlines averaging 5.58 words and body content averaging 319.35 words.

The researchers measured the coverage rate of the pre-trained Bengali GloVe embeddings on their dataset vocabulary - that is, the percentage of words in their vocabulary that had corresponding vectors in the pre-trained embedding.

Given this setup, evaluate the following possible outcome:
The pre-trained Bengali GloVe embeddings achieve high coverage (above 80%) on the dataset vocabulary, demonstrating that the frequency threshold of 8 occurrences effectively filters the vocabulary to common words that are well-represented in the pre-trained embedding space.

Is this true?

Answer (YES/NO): NO